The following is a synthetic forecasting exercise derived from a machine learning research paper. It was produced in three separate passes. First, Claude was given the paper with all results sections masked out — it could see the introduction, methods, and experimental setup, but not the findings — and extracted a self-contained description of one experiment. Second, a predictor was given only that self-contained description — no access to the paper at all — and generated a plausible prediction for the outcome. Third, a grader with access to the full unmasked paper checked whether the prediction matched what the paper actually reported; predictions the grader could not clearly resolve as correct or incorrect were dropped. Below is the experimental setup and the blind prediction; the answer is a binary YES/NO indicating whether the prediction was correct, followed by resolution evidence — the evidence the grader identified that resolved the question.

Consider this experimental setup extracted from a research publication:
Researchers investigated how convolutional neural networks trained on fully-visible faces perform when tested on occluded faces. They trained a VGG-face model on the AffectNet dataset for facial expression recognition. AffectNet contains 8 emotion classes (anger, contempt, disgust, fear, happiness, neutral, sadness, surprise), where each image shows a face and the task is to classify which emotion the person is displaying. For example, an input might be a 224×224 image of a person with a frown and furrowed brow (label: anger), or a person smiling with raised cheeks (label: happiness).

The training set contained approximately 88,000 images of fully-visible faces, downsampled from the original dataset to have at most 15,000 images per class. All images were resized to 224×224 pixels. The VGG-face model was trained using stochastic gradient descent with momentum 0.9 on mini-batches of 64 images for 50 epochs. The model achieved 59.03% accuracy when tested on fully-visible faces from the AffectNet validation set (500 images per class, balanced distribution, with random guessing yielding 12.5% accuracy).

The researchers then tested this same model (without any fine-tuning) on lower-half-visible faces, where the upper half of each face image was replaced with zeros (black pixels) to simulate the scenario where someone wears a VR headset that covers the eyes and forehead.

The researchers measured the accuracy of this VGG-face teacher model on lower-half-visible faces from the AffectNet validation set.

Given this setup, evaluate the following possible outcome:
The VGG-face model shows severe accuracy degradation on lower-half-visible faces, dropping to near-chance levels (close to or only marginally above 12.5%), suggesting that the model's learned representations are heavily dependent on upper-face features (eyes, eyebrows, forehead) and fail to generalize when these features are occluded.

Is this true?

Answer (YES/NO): NO